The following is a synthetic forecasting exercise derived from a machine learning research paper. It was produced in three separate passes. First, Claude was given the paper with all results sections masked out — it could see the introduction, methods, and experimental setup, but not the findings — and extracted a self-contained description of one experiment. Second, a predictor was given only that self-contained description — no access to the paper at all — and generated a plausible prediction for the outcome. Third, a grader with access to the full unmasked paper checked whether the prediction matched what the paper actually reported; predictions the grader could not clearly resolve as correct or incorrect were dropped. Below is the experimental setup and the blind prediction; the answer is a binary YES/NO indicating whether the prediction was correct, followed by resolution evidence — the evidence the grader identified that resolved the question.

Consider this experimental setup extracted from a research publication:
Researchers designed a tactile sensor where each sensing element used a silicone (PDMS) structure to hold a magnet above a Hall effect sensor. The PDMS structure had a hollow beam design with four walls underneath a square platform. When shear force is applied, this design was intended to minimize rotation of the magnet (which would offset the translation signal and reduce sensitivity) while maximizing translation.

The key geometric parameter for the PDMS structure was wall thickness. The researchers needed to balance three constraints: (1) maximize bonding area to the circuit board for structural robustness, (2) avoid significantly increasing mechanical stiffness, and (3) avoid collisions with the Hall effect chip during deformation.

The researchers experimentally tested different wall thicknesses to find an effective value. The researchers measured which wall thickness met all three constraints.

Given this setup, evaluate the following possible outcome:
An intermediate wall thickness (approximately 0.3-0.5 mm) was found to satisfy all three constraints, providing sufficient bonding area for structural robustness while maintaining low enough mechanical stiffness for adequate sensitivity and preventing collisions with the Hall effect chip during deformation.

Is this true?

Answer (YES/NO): NO